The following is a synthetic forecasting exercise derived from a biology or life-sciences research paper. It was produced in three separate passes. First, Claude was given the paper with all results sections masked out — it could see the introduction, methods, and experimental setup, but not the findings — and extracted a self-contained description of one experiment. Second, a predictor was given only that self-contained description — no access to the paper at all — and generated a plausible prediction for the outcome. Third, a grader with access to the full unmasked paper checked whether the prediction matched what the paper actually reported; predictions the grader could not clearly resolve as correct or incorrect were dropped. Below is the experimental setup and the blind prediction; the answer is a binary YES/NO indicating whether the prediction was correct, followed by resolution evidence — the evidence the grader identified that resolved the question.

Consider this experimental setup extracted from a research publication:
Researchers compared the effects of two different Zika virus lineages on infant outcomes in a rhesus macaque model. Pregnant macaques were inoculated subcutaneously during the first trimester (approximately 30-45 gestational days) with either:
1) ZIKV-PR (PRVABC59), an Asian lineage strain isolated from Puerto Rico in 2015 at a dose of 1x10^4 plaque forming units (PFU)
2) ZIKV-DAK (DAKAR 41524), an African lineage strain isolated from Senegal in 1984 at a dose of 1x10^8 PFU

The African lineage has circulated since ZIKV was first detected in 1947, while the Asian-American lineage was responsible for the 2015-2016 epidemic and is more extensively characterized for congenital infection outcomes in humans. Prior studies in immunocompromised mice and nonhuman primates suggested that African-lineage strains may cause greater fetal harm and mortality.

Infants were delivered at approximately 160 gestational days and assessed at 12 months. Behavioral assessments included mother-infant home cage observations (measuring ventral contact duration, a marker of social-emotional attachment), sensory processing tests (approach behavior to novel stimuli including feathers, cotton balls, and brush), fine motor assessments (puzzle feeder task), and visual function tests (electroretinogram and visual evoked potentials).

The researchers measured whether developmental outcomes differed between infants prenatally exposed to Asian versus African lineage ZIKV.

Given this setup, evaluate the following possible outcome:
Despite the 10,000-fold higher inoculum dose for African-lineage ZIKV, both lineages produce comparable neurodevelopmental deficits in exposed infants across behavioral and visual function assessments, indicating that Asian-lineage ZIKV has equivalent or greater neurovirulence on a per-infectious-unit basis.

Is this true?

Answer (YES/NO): NO